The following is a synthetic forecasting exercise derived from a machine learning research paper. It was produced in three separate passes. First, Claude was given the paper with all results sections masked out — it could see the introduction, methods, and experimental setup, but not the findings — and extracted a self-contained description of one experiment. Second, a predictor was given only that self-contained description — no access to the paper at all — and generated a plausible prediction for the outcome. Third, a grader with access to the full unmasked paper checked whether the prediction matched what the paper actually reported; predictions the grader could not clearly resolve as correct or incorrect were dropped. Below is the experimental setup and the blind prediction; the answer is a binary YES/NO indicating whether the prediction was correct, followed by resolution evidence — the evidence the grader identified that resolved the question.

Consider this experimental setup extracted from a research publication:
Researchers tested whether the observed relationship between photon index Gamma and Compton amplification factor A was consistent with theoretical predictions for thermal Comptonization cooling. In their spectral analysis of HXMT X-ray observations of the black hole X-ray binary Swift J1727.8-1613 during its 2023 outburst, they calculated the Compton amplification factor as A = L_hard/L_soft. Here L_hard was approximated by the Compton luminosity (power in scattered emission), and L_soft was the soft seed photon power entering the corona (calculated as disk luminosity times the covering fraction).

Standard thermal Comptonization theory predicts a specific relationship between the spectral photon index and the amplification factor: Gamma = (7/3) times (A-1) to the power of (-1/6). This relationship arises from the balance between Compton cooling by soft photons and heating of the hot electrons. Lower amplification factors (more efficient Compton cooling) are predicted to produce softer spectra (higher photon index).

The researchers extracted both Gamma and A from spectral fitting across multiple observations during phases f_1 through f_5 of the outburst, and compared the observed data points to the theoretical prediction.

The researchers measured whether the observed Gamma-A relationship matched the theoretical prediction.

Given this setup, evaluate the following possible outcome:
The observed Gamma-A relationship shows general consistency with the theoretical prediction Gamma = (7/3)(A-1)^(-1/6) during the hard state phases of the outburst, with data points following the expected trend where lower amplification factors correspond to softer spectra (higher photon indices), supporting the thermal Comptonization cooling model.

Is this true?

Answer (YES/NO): NO